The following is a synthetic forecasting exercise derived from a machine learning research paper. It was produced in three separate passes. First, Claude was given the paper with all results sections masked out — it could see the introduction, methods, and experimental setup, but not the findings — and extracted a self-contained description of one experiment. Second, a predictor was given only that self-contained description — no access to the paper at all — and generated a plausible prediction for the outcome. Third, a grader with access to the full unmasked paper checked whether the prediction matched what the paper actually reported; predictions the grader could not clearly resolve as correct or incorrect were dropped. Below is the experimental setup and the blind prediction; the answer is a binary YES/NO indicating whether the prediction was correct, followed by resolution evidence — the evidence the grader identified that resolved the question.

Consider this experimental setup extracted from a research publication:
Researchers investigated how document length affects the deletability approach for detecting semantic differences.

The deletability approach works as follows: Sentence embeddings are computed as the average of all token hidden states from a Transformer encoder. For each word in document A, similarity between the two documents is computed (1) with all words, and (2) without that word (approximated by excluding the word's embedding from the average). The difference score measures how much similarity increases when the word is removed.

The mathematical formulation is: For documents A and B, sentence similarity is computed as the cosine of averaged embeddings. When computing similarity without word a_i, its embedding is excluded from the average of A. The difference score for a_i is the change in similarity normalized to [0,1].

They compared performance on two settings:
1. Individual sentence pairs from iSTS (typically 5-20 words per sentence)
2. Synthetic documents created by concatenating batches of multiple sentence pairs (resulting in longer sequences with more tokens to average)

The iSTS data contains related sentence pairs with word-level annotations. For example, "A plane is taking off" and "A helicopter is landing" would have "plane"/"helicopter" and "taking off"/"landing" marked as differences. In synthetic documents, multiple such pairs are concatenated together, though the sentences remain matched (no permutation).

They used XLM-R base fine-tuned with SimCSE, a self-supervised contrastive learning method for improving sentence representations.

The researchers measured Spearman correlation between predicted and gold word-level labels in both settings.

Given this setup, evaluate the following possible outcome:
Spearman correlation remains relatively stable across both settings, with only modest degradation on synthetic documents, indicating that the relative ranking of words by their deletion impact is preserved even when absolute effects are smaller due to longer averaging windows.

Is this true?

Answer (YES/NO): NO